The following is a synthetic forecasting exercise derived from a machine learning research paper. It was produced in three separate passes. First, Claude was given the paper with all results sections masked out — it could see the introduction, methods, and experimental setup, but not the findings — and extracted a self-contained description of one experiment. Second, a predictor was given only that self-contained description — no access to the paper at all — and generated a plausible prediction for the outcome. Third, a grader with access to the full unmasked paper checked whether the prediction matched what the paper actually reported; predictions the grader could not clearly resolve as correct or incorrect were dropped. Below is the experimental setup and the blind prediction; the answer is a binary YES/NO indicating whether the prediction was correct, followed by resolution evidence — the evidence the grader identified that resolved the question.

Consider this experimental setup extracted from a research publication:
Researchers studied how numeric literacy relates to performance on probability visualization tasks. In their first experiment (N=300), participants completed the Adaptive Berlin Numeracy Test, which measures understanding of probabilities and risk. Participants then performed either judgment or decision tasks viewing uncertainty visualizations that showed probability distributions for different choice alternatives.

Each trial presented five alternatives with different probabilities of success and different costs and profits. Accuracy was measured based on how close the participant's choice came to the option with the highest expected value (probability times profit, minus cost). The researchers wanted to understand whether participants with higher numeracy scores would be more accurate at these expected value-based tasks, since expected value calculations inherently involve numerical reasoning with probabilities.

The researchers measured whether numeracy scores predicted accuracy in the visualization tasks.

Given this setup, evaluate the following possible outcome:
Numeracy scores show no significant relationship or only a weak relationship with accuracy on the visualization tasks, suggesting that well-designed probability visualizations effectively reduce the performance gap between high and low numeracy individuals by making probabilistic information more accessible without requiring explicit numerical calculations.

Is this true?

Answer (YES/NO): YES